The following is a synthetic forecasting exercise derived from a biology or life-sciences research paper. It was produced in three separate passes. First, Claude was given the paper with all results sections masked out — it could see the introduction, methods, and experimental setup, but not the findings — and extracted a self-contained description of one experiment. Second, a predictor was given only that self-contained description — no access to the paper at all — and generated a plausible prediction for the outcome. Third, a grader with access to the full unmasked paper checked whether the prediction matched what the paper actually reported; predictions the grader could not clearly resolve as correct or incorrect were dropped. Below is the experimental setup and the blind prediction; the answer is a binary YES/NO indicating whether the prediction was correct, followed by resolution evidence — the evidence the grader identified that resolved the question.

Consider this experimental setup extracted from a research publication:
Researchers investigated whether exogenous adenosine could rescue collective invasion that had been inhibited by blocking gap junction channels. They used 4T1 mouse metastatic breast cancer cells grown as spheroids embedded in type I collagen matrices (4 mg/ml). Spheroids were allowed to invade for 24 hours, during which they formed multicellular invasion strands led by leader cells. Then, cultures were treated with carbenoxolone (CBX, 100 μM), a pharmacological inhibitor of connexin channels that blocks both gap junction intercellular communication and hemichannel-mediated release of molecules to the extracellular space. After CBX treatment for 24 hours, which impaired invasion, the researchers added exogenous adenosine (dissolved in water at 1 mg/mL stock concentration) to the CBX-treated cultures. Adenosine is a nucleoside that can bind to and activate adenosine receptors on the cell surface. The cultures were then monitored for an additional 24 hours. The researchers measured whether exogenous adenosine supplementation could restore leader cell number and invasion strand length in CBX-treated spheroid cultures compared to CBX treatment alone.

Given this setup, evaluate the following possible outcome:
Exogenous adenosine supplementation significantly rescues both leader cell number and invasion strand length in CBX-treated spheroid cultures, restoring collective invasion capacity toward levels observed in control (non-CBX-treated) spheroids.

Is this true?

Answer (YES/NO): YES